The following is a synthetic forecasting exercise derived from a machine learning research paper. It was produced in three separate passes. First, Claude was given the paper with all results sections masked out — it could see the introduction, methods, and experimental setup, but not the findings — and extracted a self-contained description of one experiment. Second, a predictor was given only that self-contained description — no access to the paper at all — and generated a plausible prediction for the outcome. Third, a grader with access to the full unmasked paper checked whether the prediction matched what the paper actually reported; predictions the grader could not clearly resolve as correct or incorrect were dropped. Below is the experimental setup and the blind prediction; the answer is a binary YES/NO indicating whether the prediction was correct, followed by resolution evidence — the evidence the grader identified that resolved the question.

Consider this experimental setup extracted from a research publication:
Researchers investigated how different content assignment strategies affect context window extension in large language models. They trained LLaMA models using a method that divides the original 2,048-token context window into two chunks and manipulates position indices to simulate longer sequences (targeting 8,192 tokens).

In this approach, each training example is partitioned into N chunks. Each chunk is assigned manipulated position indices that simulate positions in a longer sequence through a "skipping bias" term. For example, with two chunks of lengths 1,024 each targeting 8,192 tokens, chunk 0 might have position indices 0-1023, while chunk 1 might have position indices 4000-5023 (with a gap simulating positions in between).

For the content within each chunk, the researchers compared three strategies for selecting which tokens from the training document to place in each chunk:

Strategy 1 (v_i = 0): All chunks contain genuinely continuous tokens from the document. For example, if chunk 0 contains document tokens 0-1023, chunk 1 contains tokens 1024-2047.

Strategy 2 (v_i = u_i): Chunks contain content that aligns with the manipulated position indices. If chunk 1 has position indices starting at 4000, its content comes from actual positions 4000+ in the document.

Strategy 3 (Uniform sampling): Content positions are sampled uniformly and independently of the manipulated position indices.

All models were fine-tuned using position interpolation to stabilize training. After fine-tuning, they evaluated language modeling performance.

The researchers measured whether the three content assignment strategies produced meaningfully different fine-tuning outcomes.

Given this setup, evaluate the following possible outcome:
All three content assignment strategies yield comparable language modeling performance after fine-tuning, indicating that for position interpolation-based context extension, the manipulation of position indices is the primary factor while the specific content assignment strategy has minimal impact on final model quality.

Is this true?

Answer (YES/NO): YES